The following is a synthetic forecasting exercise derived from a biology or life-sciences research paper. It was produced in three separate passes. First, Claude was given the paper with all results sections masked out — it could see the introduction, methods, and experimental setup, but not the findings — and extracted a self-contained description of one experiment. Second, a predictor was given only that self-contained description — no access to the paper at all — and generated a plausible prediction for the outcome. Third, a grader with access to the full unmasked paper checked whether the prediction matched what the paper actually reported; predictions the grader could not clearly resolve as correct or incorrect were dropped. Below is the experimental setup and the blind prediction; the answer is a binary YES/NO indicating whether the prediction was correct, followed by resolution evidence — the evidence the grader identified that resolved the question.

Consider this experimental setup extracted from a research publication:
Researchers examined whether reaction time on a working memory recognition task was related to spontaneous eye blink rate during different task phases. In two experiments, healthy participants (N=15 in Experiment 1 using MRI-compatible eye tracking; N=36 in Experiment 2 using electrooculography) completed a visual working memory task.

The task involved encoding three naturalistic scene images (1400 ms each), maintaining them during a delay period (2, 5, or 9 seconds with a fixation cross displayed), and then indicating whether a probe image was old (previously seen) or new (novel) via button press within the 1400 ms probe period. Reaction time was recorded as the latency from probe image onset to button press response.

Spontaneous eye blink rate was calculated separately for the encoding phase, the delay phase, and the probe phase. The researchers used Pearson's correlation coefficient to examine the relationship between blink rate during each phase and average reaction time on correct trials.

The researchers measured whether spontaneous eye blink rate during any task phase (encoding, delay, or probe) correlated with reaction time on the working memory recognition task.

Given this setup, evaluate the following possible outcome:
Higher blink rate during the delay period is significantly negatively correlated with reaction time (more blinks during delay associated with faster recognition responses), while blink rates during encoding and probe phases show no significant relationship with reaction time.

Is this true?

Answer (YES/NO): NO